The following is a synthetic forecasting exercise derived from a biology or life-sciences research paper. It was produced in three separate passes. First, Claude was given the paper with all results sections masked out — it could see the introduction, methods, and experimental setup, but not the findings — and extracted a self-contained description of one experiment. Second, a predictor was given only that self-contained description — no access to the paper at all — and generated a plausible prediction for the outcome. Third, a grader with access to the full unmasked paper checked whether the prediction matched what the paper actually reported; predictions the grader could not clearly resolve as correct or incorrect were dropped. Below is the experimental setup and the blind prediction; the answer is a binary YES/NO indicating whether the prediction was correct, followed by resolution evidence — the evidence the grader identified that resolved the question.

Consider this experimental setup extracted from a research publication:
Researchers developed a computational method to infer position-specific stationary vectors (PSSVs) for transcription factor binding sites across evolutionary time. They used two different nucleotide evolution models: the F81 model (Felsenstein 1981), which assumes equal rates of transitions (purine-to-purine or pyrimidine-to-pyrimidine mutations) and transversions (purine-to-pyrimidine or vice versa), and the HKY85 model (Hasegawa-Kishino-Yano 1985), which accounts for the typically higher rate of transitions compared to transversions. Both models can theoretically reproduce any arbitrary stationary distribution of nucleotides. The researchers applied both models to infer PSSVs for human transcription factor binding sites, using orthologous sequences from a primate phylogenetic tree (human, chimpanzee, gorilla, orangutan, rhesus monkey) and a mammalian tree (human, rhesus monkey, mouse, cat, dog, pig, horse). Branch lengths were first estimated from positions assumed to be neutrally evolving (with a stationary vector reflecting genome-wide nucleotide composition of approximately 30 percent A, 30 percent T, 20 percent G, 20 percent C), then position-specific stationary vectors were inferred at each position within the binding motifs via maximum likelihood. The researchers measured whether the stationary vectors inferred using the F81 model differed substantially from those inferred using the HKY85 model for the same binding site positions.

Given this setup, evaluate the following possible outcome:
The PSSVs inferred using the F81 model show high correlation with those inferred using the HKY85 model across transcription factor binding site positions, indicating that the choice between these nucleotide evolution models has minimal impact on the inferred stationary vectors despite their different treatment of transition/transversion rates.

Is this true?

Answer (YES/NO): YES